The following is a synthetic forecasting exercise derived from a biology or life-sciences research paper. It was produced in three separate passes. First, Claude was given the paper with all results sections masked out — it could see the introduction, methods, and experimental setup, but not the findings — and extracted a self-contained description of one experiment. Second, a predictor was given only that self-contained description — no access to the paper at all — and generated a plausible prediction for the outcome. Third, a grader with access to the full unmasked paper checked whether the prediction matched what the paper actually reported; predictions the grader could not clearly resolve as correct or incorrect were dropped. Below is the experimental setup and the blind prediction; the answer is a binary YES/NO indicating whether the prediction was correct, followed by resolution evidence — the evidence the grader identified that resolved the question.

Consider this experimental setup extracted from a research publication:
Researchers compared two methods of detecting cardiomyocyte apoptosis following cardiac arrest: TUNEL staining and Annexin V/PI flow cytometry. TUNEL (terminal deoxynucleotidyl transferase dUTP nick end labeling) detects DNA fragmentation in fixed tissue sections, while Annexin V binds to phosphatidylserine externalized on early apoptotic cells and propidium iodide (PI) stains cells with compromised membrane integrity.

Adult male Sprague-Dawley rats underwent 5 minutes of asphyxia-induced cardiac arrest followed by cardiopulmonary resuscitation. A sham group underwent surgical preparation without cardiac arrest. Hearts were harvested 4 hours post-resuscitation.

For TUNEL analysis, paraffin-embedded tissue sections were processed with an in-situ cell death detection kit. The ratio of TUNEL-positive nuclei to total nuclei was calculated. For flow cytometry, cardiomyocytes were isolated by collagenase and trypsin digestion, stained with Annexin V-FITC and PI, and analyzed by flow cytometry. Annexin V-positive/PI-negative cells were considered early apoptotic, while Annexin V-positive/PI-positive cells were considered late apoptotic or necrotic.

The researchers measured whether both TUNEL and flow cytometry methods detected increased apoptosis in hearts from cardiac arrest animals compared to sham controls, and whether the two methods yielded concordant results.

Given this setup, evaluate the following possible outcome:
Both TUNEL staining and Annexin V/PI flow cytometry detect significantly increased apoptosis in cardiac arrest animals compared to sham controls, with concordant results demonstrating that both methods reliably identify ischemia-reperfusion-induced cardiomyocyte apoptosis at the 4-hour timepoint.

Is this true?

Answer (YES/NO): YES